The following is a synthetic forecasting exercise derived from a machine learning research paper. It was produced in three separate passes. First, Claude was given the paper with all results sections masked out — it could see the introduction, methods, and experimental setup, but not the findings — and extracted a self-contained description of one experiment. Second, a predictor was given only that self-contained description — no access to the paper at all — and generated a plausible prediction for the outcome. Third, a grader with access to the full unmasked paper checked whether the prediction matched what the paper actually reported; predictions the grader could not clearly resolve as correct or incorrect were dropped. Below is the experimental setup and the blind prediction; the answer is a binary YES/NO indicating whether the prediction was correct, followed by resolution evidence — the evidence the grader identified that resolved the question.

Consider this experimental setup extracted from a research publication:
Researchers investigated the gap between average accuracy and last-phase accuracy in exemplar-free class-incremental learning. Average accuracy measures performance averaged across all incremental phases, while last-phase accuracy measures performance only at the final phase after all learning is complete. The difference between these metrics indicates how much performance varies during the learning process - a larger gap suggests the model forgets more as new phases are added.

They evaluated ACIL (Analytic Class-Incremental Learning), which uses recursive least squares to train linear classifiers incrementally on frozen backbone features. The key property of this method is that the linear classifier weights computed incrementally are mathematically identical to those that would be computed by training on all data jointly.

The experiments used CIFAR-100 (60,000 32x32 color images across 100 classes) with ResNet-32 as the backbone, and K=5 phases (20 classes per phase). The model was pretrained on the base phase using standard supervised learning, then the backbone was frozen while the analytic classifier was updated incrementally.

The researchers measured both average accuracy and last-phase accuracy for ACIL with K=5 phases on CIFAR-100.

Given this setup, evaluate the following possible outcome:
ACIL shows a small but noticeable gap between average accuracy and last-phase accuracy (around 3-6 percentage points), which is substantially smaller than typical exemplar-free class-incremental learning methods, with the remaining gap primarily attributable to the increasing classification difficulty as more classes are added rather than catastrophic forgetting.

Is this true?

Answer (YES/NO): NO